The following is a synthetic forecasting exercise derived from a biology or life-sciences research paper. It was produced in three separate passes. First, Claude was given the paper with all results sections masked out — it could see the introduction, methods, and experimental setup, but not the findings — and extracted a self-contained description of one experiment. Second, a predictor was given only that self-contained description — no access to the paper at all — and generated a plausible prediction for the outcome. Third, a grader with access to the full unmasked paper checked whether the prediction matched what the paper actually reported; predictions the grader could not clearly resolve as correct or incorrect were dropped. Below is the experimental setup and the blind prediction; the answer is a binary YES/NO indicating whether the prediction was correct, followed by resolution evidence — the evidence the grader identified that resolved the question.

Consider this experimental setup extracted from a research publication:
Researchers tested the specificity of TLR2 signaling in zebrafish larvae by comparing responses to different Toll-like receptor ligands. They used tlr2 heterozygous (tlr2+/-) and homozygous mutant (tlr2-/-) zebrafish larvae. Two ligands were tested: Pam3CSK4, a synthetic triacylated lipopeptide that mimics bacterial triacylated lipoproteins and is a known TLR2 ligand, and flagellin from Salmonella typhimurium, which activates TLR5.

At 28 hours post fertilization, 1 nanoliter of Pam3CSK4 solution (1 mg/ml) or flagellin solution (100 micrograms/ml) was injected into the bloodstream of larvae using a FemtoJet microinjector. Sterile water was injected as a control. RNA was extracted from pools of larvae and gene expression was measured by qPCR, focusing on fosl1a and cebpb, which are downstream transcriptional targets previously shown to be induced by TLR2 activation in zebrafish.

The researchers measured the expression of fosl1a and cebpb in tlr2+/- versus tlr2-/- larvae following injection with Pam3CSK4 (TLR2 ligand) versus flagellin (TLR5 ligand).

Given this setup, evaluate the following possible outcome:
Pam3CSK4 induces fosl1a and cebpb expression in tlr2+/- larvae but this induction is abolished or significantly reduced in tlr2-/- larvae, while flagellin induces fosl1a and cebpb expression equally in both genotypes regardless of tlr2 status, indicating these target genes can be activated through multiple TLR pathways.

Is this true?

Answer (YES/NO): NO